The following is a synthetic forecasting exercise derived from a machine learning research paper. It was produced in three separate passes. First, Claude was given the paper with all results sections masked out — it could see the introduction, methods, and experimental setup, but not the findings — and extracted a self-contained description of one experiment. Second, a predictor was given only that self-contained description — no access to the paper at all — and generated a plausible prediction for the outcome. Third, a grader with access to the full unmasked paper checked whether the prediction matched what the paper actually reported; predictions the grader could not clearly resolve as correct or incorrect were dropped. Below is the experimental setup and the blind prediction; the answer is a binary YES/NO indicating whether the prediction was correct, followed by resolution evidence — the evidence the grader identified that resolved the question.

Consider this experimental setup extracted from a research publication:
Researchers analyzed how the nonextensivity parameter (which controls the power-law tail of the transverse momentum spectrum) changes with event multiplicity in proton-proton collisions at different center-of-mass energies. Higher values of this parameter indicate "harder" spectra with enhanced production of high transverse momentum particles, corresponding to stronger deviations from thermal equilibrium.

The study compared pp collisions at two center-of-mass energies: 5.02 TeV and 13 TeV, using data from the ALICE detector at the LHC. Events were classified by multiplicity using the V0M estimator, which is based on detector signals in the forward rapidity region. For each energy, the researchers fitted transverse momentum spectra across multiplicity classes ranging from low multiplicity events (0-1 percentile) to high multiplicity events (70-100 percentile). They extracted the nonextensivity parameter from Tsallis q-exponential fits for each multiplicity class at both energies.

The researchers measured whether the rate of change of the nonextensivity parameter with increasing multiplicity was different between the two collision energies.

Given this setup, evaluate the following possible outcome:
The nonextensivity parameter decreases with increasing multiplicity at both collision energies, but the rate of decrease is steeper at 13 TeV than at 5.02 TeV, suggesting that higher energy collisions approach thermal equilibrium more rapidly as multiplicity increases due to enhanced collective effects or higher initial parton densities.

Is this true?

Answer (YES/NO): NO